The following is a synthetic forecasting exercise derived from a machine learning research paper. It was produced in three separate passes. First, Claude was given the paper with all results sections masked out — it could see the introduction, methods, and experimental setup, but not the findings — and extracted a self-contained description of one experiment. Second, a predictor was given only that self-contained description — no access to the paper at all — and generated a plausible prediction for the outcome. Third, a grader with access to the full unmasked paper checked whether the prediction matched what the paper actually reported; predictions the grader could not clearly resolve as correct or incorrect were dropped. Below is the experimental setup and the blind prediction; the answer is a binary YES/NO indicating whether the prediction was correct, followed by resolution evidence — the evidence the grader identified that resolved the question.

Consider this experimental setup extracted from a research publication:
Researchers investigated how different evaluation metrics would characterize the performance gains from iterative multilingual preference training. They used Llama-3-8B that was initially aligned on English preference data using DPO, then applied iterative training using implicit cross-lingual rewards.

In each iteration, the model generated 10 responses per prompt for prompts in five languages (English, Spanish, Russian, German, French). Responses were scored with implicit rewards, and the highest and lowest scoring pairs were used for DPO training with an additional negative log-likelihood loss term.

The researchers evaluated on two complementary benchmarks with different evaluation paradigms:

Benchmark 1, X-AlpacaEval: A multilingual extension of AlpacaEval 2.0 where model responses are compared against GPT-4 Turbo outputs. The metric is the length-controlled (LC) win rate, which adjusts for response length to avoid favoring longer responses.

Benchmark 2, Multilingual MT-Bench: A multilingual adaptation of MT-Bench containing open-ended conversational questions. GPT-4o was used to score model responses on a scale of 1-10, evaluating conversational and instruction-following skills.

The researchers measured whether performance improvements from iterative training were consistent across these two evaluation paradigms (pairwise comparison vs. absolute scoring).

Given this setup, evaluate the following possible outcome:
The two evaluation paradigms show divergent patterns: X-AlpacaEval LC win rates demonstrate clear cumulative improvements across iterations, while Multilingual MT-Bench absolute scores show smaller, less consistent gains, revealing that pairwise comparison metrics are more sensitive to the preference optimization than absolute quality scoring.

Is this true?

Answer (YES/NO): NO